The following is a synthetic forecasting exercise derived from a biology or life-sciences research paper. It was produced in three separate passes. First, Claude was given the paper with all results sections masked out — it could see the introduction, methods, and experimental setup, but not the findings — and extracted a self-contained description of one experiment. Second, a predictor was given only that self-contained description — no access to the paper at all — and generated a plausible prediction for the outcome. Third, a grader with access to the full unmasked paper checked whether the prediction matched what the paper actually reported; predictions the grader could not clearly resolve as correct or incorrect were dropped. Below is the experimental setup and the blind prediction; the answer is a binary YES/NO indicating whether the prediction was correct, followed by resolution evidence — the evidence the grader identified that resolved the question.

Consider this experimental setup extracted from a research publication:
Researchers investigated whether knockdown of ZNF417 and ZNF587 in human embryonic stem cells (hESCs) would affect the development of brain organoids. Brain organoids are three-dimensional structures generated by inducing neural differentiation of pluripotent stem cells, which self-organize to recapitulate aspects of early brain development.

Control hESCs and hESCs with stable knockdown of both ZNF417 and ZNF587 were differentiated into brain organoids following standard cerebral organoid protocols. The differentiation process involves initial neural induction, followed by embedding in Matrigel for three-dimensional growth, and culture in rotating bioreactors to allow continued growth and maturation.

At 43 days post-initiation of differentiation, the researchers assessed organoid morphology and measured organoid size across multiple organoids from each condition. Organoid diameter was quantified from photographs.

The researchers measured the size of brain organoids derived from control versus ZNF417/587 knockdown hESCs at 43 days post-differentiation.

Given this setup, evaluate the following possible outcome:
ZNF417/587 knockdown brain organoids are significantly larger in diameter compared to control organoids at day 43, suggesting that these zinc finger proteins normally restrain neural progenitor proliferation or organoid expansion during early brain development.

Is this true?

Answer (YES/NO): NO